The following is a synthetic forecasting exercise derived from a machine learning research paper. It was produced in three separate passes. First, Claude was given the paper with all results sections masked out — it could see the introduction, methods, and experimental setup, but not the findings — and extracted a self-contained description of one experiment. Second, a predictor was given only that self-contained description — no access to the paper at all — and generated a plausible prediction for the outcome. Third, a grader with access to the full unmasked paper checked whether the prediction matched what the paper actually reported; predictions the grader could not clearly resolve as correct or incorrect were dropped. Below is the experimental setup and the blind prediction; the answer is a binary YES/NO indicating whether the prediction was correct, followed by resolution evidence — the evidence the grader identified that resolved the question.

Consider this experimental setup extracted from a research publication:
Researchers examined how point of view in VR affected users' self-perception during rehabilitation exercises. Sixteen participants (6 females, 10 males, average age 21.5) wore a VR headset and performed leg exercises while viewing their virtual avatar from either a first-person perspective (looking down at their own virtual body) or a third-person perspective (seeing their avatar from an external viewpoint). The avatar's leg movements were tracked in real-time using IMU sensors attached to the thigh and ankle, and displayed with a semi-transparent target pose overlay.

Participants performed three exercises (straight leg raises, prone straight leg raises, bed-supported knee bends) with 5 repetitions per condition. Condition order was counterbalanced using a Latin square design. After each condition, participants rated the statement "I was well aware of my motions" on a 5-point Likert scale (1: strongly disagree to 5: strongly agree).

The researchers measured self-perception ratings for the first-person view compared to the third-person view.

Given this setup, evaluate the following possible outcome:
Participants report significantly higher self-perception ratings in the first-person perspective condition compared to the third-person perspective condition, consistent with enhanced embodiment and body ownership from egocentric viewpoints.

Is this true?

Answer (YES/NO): NO